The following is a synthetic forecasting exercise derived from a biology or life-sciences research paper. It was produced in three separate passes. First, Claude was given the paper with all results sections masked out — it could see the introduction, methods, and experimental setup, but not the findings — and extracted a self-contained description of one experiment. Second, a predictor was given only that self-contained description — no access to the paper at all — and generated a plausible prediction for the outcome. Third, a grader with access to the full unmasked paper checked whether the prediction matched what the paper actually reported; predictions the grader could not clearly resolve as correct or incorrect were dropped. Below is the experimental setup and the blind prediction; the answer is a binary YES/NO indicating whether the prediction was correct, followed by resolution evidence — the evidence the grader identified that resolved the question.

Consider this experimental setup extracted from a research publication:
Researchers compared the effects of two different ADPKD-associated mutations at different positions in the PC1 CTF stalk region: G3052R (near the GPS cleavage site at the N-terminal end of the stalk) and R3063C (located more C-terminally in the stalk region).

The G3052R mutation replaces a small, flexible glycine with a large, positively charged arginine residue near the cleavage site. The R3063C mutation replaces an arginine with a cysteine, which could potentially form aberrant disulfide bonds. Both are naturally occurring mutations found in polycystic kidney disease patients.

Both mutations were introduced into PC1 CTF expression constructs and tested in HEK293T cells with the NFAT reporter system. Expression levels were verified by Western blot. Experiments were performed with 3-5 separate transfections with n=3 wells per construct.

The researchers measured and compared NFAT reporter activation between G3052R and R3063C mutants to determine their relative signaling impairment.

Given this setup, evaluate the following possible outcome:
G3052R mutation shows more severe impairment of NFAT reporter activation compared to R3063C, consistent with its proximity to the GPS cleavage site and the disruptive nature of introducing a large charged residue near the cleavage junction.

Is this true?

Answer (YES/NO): NO